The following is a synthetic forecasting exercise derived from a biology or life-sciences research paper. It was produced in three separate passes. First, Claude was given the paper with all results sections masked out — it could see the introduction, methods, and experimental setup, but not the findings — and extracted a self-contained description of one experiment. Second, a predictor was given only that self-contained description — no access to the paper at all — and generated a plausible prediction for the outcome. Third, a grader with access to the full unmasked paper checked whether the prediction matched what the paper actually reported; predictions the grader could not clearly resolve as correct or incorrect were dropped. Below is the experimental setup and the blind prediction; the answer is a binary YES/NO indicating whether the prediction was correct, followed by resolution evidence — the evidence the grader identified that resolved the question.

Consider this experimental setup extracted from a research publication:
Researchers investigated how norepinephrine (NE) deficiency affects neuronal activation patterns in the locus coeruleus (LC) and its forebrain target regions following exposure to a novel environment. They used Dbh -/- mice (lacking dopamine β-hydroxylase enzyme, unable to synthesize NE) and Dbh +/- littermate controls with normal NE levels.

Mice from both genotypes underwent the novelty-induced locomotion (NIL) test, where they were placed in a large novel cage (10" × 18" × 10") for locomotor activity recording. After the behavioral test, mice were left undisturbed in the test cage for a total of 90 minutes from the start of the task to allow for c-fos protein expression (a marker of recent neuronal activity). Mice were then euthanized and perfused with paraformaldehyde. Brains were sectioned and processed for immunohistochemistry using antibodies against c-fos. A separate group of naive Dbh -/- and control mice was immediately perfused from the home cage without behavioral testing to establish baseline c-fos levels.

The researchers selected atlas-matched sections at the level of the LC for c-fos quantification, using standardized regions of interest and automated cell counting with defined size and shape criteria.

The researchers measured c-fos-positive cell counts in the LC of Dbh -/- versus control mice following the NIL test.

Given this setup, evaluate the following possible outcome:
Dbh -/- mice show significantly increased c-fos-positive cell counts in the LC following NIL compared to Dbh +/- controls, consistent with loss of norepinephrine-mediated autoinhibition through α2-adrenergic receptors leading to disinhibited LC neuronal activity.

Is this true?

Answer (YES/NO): NO